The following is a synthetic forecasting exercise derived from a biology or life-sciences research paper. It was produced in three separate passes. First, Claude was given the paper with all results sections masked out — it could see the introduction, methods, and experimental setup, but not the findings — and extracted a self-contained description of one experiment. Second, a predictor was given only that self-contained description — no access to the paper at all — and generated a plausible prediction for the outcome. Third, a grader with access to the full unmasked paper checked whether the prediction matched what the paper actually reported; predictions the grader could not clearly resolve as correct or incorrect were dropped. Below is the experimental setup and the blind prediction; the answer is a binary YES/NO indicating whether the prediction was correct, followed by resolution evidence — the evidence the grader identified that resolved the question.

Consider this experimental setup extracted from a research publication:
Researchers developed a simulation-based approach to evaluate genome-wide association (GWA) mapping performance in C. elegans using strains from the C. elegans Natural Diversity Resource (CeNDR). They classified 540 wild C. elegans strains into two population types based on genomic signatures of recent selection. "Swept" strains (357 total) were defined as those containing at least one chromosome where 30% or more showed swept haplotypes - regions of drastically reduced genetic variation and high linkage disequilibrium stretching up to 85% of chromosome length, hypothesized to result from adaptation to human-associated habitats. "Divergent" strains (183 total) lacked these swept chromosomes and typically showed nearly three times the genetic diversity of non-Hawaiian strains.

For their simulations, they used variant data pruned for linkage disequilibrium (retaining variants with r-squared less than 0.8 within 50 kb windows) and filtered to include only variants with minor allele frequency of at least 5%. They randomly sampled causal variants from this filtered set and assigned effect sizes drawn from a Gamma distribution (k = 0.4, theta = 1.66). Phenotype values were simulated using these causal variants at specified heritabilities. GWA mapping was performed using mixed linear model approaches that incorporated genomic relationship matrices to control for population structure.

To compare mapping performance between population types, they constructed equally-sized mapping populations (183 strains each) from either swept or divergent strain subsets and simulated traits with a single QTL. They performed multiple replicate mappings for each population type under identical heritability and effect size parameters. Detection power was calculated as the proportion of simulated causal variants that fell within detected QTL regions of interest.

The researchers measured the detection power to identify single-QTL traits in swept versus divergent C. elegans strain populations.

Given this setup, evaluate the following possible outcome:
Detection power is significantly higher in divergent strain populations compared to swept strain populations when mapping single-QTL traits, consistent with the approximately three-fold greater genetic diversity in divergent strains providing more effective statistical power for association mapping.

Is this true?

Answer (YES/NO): NO